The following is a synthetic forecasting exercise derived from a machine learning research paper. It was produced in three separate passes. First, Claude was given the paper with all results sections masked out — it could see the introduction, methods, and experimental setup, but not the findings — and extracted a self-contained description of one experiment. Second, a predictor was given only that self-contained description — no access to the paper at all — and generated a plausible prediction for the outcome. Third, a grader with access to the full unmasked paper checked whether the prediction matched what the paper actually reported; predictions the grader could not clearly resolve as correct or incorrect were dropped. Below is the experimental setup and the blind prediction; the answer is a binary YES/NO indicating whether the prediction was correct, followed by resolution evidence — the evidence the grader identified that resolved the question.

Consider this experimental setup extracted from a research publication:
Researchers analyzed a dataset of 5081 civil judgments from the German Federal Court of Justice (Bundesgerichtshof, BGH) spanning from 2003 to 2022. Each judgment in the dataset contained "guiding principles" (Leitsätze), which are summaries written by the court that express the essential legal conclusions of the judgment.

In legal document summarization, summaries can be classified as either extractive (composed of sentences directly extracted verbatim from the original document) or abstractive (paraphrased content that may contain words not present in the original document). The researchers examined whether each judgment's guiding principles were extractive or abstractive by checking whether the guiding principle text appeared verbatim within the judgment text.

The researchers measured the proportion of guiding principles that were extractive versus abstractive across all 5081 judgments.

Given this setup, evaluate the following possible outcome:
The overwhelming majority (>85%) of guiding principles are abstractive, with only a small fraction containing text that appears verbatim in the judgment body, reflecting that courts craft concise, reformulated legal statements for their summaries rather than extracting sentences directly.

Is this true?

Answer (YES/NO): YES